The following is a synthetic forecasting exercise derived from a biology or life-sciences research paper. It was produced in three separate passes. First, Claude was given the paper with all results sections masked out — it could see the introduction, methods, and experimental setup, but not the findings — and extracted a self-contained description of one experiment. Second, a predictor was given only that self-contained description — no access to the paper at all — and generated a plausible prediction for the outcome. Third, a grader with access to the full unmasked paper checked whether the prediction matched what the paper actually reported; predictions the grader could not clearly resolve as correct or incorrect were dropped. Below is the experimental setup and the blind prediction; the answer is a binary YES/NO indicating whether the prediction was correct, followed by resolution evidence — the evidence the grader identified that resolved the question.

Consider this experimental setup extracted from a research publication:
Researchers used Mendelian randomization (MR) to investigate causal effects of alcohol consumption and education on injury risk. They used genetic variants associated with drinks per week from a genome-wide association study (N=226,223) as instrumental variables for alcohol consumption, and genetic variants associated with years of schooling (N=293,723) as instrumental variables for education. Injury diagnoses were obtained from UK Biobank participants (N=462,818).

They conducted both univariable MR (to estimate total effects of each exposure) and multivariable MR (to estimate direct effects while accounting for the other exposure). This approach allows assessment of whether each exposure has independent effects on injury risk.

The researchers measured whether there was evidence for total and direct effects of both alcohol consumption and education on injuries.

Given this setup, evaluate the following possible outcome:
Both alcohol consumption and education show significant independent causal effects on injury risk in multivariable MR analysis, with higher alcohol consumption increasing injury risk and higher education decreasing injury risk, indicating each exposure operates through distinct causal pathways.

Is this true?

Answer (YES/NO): NO